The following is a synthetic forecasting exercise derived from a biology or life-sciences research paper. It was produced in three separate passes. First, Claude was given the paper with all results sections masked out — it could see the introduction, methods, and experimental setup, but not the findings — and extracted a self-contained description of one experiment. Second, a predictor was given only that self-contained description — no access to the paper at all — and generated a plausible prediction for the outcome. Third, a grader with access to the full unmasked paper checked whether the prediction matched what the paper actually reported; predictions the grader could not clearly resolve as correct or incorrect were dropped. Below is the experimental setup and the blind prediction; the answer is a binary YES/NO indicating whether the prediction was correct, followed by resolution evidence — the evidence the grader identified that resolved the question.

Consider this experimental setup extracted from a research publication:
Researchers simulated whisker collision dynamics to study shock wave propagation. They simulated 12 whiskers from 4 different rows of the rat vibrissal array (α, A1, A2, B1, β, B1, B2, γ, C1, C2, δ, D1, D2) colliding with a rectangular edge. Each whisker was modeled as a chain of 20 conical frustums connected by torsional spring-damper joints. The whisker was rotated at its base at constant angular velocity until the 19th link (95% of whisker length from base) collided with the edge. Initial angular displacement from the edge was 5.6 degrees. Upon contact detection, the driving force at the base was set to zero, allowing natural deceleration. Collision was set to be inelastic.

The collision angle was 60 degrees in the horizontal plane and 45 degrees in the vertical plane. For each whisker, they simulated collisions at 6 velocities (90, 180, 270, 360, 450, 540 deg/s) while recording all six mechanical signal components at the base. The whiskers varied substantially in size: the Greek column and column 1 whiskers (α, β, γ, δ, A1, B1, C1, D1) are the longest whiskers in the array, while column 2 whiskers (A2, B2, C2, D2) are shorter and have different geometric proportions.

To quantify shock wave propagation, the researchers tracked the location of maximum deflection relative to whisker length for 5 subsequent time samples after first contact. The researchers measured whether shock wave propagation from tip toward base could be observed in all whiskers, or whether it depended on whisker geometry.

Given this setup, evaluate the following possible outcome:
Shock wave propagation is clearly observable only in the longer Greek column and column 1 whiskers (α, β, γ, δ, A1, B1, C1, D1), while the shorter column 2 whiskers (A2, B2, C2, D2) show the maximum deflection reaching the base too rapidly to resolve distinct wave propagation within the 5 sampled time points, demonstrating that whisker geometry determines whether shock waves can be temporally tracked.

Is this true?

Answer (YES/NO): NO